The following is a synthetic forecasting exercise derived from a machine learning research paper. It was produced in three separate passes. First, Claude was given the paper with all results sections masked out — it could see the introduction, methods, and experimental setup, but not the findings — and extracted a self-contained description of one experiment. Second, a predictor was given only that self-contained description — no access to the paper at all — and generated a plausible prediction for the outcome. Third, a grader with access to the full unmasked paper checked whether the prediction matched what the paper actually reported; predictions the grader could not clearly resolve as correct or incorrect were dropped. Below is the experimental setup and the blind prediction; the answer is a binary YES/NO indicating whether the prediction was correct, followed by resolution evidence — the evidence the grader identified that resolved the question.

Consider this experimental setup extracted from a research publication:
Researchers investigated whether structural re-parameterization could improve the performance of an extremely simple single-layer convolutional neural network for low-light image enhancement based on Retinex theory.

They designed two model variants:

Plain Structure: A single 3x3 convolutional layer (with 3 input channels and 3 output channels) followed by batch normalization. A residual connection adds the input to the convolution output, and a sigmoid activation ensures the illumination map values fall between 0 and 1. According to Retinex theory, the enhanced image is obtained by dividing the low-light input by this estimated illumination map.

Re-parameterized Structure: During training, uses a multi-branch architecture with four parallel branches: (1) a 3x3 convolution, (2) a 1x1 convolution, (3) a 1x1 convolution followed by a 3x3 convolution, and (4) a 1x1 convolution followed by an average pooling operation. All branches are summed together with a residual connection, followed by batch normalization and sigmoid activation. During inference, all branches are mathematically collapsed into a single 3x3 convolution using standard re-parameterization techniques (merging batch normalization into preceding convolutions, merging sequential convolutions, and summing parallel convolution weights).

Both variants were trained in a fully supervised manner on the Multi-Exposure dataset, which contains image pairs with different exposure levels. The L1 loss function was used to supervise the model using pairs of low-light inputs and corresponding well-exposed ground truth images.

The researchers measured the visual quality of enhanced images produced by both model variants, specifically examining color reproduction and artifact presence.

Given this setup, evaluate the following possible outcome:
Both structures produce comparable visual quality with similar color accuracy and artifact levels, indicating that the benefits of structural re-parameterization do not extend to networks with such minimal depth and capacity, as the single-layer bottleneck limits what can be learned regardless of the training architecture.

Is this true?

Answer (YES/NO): NO